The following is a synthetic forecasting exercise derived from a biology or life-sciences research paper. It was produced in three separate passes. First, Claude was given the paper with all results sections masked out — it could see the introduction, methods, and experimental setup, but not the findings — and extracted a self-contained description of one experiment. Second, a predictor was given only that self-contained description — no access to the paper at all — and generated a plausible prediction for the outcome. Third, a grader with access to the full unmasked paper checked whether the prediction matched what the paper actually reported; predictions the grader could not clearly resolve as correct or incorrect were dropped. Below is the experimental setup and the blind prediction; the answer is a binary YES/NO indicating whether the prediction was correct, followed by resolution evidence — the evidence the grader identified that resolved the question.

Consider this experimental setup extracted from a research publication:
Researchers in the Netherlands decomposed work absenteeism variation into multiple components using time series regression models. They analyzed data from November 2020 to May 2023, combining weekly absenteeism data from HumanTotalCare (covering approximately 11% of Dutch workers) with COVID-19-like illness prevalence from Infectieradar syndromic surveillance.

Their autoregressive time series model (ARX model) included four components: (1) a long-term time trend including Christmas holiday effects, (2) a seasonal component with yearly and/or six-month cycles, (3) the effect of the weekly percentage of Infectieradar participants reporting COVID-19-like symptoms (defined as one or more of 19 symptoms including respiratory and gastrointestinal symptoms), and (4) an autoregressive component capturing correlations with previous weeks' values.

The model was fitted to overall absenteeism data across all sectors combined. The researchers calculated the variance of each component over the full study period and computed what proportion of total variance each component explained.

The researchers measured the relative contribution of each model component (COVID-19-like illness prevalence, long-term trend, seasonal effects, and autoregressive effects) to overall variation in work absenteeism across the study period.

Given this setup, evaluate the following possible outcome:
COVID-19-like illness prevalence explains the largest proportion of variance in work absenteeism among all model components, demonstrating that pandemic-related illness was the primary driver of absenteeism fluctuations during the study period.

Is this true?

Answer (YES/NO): YES